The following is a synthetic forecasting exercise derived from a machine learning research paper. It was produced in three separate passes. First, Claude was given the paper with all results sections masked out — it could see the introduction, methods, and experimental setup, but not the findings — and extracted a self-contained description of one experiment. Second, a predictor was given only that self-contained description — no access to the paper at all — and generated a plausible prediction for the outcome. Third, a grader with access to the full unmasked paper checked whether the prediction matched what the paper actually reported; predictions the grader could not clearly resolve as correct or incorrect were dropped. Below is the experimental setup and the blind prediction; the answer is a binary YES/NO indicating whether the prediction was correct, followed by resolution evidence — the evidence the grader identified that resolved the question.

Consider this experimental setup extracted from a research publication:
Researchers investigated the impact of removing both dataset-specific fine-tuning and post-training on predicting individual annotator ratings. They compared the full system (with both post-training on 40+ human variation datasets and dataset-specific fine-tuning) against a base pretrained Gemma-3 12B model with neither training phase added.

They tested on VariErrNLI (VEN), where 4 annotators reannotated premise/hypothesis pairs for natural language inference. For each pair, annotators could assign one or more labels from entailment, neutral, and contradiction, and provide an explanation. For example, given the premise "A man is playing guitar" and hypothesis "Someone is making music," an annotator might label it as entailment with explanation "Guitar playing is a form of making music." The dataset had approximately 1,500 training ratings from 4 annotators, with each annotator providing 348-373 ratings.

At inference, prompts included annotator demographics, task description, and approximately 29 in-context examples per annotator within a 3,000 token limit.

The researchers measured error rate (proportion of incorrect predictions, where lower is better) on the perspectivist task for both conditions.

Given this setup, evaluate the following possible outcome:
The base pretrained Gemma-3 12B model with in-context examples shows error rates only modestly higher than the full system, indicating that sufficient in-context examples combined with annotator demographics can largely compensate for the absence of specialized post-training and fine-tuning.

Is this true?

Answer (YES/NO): NO